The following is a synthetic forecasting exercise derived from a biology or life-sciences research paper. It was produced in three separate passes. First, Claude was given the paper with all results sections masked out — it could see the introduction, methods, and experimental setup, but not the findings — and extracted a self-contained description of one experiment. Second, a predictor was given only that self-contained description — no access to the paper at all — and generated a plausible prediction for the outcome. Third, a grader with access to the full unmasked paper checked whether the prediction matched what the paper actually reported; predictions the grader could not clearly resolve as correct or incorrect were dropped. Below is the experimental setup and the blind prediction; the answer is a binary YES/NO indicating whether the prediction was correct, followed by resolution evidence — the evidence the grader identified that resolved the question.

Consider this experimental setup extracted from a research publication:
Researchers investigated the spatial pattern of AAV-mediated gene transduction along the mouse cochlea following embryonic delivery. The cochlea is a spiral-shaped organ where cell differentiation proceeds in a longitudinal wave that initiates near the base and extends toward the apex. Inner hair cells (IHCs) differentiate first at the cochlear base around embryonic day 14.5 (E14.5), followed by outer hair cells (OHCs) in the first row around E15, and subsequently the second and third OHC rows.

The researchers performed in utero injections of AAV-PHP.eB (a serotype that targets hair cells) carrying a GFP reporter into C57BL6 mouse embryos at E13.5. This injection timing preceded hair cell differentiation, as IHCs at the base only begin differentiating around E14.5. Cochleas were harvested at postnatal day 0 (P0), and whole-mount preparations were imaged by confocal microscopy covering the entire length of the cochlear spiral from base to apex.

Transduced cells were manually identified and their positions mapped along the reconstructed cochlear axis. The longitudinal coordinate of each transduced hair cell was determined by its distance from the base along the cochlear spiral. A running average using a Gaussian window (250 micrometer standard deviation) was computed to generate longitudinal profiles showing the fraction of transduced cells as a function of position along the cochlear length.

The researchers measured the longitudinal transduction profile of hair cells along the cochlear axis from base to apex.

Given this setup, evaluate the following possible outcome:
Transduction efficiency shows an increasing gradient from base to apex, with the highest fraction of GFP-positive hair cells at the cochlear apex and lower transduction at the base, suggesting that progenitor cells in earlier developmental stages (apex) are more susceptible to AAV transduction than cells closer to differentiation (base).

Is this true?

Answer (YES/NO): NO